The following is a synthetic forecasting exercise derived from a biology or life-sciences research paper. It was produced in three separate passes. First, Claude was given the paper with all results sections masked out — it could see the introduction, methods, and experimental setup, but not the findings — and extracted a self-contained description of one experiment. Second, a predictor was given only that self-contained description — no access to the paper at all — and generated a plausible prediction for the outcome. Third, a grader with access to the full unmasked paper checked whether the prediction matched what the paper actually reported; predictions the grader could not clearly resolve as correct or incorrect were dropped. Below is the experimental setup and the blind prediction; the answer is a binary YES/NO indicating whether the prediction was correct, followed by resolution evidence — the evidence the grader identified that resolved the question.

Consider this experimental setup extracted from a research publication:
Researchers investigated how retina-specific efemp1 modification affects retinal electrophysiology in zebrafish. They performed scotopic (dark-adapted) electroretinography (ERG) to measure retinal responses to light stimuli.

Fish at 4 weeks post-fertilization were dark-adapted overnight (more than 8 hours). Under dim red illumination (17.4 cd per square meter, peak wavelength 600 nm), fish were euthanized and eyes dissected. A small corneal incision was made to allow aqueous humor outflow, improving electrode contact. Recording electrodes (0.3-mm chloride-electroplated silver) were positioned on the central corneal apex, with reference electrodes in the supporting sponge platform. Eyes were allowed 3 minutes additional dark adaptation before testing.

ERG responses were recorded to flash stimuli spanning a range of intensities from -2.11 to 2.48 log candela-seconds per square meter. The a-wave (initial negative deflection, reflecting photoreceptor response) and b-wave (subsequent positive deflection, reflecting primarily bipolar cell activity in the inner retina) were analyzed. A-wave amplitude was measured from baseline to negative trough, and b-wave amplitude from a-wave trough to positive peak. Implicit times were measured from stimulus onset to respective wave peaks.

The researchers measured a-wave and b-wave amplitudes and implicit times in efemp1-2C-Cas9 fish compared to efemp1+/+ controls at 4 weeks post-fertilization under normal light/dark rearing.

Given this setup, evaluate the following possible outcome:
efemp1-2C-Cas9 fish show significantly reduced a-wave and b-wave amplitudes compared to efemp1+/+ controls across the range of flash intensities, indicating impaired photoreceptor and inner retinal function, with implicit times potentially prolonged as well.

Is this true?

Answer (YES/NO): NO